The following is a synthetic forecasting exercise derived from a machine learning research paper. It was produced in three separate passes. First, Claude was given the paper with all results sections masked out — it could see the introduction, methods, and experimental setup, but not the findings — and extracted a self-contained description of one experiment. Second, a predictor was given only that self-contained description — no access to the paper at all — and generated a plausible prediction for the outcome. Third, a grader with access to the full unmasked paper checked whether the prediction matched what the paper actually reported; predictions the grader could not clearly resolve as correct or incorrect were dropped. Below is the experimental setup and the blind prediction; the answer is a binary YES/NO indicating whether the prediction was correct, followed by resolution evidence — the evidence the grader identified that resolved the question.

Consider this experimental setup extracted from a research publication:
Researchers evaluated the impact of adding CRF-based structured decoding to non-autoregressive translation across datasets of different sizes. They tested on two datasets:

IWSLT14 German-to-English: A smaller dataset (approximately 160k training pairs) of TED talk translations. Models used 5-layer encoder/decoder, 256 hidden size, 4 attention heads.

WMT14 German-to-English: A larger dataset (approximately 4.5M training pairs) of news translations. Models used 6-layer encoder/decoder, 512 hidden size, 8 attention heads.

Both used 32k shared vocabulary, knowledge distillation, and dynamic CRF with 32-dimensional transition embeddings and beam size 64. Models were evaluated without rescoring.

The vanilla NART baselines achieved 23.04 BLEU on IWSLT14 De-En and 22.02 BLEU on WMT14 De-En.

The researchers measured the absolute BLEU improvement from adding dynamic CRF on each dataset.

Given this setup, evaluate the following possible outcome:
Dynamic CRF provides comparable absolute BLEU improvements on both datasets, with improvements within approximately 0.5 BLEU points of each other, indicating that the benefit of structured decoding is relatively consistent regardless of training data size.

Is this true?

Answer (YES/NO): NO